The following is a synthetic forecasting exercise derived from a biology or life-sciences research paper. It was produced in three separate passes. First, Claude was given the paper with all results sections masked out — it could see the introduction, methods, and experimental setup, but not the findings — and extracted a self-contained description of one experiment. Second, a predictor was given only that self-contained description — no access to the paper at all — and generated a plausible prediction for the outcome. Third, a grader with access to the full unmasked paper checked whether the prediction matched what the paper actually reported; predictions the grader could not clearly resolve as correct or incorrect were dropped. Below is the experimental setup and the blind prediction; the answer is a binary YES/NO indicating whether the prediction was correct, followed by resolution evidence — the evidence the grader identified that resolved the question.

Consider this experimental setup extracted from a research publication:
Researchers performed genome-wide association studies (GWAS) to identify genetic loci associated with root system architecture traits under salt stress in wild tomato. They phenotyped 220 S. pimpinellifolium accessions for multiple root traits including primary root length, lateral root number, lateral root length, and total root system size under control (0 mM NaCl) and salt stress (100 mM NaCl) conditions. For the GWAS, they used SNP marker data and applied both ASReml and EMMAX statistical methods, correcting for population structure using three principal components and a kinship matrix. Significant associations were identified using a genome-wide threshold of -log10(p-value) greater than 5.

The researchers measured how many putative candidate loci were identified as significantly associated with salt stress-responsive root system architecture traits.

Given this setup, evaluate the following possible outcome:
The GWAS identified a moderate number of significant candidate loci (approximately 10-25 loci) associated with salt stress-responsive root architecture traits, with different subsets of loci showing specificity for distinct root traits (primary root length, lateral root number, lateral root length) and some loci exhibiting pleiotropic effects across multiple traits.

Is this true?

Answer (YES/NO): NO